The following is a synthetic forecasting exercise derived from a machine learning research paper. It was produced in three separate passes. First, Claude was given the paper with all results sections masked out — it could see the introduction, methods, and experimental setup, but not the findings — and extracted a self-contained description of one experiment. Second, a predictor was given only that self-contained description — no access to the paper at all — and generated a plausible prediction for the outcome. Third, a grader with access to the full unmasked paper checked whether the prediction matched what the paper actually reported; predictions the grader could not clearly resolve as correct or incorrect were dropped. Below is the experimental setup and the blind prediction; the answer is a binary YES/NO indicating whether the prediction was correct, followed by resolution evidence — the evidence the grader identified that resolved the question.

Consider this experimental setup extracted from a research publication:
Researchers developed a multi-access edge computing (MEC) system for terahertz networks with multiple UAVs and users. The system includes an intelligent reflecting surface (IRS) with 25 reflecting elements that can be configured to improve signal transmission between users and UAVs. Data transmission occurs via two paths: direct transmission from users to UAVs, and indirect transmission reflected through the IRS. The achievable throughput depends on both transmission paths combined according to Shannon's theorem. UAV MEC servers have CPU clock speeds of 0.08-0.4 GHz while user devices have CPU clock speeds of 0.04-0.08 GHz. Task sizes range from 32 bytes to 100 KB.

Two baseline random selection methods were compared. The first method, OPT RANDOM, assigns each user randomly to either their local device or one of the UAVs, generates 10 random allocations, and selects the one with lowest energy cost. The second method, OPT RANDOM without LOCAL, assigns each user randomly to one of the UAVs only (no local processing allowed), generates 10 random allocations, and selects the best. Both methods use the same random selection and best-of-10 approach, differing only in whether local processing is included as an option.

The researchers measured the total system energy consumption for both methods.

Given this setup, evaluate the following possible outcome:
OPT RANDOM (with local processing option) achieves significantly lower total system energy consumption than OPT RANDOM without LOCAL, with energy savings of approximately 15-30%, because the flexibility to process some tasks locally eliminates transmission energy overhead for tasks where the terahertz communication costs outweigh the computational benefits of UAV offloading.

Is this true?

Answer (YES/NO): NO